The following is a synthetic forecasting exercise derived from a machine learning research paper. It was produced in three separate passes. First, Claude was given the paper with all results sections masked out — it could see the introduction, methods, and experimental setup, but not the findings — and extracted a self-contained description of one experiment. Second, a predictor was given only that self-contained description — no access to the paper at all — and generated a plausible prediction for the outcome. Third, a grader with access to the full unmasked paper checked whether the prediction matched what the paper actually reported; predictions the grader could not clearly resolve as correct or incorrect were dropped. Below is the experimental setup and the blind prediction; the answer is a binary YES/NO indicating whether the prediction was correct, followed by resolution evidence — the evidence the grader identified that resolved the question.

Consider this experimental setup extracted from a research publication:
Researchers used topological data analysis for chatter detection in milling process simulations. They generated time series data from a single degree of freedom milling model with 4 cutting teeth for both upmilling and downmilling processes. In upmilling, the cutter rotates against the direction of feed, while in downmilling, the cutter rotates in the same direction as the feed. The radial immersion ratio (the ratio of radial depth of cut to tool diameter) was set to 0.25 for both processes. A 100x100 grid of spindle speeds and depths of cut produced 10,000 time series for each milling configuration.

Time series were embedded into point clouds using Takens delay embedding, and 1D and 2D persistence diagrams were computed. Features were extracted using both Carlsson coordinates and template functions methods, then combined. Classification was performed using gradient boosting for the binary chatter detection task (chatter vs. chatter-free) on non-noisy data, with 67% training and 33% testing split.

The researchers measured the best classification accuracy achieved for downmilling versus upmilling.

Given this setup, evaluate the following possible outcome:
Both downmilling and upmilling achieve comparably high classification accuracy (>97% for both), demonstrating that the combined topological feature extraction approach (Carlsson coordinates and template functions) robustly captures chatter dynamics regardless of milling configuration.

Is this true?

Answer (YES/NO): NO